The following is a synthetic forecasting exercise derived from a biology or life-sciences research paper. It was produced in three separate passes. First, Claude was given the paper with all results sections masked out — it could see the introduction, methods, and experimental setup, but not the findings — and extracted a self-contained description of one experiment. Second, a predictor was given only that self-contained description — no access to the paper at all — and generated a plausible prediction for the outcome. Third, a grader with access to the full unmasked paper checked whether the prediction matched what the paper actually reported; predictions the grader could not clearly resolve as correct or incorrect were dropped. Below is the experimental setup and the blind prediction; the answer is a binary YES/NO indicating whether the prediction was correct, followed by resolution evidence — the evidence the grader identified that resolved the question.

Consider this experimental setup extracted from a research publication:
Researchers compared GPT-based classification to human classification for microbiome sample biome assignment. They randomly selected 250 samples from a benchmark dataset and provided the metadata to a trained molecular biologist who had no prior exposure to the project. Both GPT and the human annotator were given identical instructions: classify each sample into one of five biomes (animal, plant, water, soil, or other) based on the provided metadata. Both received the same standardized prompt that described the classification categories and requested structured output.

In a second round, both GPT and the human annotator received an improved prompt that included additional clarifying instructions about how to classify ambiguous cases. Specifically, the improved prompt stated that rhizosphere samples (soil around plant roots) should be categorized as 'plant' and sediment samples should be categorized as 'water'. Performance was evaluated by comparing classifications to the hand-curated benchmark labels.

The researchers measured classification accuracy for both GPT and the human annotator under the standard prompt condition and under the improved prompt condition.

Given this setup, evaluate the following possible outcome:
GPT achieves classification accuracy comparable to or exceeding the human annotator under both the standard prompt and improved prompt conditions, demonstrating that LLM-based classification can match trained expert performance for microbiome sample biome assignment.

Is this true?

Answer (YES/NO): NO